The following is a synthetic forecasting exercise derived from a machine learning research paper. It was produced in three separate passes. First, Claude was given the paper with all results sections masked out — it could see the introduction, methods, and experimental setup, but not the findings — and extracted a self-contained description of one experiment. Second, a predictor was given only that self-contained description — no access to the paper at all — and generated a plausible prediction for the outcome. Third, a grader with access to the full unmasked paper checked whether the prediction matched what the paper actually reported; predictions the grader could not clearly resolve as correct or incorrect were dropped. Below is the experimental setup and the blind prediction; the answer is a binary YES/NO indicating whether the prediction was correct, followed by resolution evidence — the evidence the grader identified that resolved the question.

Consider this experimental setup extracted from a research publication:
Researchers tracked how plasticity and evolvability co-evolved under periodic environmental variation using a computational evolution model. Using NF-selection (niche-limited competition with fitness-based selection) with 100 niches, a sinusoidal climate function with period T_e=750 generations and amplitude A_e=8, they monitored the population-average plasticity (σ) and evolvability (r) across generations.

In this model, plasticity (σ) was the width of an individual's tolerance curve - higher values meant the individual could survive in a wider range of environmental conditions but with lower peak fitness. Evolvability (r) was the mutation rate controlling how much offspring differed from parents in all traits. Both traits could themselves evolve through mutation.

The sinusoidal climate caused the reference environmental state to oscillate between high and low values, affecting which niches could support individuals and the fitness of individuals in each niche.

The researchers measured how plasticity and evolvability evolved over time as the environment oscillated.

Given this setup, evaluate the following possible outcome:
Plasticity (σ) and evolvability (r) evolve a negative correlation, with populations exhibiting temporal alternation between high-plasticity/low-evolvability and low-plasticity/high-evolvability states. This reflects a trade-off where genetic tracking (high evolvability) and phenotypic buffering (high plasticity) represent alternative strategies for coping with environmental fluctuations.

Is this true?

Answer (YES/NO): NO